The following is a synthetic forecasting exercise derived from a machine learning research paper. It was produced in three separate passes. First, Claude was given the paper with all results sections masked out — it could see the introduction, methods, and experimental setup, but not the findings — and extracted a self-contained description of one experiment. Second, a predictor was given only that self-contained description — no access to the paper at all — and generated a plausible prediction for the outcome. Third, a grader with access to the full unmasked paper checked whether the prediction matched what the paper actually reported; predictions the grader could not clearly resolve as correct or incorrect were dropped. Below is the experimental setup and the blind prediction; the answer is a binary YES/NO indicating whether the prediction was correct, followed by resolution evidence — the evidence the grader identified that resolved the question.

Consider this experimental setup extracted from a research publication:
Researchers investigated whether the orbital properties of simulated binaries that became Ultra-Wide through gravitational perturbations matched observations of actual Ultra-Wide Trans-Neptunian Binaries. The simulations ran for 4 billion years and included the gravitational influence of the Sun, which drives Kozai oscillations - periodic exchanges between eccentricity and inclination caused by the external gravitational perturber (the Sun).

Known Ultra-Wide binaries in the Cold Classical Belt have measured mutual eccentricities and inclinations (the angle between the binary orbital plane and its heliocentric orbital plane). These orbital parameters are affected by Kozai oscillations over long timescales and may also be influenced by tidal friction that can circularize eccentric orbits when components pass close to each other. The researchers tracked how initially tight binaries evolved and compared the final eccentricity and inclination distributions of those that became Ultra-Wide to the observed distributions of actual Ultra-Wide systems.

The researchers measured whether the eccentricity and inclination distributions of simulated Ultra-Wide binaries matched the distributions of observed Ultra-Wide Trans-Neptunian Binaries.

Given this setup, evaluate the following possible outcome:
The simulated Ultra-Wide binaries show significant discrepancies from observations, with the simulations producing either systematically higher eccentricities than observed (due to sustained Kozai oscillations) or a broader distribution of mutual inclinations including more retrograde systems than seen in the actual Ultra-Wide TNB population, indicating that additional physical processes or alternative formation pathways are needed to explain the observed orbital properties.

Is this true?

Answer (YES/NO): NO